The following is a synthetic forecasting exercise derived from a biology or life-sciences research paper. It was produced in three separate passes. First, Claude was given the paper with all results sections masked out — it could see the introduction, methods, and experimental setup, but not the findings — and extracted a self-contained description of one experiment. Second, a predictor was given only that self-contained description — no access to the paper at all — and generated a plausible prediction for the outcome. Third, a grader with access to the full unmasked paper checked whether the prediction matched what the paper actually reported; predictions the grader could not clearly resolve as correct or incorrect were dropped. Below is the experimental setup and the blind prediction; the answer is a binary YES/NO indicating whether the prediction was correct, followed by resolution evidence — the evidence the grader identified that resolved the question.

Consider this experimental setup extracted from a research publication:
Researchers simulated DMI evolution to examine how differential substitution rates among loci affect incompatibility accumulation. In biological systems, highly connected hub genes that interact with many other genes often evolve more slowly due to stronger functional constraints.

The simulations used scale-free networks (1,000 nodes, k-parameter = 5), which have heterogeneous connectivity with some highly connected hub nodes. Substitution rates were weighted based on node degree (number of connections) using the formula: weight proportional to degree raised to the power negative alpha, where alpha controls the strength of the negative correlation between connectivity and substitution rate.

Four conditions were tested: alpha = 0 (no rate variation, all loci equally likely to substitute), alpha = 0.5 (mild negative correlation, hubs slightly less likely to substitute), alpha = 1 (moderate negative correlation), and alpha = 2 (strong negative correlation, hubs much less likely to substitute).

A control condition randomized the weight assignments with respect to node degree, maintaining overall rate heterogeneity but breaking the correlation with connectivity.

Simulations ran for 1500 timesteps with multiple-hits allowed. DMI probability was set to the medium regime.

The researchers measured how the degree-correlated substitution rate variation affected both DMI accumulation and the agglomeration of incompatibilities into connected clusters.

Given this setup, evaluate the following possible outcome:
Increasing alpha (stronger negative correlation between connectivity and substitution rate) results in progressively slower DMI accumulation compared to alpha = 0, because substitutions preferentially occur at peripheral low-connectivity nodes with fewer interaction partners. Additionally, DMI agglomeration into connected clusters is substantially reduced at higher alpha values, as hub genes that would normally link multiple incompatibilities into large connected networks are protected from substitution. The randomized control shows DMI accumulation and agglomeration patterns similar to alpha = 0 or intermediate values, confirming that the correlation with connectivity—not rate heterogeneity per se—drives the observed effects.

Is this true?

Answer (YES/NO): YES